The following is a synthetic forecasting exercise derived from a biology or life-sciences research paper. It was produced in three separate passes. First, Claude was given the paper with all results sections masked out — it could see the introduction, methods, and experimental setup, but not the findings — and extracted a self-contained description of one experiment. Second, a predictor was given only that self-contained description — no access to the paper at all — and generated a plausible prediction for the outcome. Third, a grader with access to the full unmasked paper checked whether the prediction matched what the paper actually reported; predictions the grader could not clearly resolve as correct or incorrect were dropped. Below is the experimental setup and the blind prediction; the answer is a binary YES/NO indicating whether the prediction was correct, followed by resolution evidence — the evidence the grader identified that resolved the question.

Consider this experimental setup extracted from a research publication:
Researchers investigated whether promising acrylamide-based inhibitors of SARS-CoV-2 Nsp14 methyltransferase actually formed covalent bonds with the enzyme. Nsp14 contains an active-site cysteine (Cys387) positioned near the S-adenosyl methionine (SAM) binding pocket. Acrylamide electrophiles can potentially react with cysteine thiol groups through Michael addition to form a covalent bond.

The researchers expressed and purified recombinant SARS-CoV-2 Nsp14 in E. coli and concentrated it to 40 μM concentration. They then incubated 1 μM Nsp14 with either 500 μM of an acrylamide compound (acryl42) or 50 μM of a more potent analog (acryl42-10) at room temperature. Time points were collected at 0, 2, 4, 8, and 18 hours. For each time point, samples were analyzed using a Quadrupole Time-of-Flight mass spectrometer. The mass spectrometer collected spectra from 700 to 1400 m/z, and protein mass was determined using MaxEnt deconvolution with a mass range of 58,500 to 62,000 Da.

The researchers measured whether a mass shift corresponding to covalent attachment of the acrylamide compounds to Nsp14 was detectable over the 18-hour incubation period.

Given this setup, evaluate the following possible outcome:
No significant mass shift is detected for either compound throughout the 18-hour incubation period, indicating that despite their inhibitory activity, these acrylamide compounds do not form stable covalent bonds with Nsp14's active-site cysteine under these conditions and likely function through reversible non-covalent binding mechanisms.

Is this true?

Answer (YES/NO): NO